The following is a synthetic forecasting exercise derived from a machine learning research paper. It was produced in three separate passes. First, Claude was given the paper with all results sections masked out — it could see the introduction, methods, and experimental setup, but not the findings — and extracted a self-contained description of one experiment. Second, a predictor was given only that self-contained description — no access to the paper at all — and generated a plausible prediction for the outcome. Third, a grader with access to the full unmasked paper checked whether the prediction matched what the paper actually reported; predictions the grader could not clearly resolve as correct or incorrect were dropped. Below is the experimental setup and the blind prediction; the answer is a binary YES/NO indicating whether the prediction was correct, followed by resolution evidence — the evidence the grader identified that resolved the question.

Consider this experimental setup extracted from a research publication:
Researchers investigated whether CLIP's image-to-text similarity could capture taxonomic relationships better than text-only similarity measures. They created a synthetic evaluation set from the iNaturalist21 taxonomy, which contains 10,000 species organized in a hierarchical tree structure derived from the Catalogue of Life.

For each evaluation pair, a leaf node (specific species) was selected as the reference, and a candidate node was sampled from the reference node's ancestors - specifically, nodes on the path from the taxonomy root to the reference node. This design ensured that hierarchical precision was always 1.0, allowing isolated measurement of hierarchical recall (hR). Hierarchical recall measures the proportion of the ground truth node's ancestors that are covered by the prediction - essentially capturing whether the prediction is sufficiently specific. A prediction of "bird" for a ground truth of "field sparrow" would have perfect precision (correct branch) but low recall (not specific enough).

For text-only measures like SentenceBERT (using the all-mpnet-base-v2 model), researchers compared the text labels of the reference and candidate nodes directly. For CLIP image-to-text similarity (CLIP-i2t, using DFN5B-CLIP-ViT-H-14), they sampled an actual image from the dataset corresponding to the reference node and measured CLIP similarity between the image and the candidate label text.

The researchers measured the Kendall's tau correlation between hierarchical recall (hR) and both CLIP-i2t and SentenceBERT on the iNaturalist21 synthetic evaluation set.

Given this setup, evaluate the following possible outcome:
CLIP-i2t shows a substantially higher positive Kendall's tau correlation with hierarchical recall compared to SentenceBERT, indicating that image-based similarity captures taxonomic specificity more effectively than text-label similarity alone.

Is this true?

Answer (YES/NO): YES